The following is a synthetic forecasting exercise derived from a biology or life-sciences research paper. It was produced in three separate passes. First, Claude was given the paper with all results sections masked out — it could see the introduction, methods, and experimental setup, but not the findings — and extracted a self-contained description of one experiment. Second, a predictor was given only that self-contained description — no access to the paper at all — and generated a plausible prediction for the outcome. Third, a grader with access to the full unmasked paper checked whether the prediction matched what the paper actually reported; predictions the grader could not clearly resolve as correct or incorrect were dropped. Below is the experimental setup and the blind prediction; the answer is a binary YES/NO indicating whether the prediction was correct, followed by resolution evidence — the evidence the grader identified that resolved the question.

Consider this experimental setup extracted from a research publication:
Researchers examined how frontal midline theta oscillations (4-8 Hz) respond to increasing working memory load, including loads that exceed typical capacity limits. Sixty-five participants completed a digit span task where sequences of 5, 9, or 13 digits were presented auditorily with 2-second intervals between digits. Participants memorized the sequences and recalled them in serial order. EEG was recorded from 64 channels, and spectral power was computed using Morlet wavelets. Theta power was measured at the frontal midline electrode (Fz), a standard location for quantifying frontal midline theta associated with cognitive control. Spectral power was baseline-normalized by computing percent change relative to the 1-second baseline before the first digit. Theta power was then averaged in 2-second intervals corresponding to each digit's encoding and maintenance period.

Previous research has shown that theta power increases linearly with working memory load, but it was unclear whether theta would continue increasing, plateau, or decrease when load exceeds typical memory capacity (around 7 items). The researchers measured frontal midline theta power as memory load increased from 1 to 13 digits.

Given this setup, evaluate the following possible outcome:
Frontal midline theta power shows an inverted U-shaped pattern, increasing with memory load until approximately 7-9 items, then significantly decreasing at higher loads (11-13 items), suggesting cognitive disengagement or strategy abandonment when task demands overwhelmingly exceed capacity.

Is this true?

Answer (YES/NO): NO